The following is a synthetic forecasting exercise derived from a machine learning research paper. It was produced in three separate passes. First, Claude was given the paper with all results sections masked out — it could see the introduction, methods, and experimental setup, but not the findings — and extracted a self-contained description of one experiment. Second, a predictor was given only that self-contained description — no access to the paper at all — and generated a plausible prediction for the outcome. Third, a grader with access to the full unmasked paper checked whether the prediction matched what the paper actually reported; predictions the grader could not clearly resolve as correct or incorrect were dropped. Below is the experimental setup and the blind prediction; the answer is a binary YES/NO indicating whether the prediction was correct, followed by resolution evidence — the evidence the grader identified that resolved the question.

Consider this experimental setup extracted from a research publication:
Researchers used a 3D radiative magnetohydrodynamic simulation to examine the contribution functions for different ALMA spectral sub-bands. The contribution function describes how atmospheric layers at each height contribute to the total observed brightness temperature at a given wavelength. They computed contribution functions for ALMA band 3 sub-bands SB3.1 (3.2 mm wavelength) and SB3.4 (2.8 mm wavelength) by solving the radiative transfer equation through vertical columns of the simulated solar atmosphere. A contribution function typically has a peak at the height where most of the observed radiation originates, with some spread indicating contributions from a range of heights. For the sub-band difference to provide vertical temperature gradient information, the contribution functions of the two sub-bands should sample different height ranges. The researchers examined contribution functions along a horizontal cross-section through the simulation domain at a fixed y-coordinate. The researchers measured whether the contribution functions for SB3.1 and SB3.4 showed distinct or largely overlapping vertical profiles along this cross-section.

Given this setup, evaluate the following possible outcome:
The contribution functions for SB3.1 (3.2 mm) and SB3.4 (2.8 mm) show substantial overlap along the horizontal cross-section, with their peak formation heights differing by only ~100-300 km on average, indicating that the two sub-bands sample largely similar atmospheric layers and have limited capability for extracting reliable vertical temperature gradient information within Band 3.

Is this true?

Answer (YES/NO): NO